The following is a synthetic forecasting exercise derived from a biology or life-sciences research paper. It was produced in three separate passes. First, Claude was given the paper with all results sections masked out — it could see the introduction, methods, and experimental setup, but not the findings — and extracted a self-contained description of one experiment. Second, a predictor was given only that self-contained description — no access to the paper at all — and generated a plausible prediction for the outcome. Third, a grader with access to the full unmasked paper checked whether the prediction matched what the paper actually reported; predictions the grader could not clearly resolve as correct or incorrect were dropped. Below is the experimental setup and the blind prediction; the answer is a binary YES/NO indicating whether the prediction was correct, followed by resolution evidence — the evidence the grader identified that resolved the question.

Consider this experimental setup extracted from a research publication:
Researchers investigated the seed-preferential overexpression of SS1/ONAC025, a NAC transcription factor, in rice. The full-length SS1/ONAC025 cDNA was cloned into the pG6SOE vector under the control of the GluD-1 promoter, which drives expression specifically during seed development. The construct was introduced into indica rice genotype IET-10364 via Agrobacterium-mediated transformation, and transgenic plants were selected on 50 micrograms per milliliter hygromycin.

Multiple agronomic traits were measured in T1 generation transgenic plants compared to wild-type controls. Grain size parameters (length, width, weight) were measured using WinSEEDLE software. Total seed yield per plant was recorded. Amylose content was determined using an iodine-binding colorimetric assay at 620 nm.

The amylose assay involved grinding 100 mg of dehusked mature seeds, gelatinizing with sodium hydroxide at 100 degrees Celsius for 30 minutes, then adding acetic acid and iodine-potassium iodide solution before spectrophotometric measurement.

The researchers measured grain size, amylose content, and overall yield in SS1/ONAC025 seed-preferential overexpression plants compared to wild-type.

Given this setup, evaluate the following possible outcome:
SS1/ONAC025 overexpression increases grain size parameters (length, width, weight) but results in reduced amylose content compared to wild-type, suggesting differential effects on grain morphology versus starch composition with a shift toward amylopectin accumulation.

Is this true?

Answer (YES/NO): NO